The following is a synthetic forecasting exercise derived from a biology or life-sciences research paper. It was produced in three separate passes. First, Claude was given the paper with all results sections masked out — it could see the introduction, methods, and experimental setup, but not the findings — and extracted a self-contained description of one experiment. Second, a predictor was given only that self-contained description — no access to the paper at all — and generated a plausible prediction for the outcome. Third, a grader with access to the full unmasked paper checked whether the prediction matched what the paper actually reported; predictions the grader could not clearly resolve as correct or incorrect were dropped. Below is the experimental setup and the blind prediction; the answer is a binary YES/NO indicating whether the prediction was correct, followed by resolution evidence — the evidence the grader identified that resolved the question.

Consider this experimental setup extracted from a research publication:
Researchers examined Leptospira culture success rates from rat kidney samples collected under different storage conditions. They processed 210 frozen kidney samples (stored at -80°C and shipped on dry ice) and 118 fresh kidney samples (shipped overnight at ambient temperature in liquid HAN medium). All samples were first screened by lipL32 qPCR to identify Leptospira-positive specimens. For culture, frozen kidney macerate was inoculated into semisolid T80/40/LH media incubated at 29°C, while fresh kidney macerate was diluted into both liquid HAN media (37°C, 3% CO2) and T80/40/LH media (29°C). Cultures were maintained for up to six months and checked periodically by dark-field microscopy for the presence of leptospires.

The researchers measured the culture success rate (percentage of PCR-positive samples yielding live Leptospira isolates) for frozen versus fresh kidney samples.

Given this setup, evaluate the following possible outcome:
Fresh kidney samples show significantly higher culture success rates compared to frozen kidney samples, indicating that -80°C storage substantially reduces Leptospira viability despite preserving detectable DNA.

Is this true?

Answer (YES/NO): NO